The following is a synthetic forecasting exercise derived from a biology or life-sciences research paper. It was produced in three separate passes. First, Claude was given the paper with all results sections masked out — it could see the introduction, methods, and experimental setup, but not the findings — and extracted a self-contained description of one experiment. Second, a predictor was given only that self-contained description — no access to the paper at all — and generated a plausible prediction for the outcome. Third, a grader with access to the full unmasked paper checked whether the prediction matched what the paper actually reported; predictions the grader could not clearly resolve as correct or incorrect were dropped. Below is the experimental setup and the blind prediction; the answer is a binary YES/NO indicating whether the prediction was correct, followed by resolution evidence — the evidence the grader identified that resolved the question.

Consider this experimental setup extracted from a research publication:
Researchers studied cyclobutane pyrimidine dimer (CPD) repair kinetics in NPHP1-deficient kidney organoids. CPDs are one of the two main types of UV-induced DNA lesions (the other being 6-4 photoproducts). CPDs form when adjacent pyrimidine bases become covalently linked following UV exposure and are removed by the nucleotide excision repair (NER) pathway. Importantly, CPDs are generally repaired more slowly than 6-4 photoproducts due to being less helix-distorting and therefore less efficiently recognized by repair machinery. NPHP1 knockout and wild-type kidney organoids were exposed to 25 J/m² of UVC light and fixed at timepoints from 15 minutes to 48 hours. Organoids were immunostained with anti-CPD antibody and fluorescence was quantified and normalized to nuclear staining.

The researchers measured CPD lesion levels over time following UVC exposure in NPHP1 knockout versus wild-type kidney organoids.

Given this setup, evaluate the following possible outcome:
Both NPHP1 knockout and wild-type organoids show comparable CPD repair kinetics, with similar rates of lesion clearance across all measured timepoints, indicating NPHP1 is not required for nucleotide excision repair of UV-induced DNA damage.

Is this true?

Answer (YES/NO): NO